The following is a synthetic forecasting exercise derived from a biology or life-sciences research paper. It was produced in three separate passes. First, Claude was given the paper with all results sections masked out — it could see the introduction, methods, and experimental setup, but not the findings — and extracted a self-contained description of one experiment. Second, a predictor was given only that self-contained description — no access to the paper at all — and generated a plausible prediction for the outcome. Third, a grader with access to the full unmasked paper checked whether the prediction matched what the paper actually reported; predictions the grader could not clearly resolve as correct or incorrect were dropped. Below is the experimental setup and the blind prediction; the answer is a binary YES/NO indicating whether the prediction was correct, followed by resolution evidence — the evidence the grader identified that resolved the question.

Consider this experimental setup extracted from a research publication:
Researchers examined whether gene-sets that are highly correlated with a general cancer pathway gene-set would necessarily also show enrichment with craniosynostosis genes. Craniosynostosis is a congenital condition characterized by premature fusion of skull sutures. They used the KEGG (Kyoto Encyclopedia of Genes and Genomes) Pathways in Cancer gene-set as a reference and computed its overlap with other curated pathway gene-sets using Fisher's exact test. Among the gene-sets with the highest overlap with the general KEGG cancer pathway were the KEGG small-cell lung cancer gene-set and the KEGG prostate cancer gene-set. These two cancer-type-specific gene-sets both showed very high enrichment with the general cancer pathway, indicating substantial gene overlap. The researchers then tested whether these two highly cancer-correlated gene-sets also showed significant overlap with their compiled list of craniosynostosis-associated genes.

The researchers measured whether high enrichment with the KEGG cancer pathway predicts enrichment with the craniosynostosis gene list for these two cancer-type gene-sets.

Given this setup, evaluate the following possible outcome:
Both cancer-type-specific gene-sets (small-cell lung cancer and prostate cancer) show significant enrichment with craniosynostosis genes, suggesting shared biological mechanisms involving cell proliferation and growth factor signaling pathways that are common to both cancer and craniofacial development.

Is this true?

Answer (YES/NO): NO